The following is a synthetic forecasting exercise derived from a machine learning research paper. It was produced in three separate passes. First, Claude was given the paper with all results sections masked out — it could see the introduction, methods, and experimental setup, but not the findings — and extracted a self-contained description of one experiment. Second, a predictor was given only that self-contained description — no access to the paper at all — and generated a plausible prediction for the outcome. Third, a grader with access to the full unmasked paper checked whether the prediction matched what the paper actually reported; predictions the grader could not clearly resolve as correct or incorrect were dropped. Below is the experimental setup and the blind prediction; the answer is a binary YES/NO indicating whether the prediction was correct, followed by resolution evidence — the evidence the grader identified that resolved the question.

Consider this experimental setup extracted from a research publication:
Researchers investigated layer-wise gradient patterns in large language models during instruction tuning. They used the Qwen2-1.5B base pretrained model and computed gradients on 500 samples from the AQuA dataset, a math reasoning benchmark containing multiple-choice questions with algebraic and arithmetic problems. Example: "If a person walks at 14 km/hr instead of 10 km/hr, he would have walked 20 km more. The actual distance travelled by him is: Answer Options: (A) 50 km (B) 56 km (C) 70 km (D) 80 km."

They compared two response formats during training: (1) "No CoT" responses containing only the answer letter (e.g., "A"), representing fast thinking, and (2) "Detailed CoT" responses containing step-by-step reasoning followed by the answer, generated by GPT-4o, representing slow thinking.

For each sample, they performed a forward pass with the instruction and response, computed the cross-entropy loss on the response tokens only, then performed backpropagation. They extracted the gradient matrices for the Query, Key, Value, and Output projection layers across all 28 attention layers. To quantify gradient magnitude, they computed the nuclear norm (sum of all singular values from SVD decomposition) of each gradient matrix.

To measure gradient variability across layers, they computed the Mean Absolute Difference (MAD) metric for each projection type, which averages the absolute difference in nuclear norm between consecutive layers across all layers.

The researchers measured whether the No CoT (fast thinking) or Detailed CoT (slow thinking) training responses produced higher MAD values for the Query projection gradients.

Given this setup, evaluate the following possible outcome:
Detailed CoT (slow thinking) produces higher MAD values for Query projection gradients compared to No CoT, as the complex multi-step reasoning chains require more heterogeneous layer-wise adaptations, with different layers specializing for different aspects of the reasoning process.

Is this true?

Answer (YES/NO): NO